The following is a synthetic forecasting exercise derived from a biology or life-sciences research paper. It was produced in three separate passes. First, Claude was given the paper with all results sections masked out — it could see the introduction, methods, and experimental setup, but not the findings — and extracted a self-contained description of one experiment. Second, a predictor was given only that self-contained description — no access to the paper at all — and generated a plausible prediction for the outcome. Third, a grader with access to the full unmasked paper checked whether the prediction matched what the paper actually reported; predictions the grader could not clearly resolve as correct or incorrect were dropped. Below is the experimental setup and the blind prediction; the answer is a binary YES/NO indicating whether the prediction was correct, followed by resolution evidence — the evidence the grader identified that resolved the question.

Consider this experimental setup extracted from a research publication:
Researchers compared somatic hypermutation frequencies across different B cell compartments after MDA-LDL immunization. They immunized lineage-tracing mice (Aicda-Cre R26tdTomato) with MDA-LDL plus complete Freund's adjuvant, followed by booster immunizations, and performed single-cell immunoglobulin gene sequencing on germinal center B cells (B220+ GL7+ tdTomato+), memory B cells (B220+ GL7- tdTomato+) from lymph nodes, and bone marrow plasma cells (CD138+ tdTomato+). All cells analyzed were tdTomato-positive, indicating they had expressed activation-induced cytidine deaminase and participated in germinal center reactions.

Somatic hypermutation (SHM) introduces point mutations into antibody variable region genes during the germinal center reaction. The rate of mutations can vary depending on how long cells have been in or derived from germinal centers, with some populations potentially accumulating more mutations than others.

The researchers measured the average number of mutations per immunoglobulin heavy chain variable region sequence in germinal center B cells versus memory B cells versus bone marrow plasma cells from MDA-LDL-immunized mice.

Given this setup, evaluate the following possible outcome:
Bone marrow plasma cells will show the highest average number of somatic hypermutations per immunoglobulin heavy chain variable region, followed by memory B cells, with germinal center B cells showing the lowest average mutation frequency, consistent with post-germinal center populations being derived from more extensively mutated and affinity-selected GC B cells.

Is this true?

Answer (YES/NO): NO